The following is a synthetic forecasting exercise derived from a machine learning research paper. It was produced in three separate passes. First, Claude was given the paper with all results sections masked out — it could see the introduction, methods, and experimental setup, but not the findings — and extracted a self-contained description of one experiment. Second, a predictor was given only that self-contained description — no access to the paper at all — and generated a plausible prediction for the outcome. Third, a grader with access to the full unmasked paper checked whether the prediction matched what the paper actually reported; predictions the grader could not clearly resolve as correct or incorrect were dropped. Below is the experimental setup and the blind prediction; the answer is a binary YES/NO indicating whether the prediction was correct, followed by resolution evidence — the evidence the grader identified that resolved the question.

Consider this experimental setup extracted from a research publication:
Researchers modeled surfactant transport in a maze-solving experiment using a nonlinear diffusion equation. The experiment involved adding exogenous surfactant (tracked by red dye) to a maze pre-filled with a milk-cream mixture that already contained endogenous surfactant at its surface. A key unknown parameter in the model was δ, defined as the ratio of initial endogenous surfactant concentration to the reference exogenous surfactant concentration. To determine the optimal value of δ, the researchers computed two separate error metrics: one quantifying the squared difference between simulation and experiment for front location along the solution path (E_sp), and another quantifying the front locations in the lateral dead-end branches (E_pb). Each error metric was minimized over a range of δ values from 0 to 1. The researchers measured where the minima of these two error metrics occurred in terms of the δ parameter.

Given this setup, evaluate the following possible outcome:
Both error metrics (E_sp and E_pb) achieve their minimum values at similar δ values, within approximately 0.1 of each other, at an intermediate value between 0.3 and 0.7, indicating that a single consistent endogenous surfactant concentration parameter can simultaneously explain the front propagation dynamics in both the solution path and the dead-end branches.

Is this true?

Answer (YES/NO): NO